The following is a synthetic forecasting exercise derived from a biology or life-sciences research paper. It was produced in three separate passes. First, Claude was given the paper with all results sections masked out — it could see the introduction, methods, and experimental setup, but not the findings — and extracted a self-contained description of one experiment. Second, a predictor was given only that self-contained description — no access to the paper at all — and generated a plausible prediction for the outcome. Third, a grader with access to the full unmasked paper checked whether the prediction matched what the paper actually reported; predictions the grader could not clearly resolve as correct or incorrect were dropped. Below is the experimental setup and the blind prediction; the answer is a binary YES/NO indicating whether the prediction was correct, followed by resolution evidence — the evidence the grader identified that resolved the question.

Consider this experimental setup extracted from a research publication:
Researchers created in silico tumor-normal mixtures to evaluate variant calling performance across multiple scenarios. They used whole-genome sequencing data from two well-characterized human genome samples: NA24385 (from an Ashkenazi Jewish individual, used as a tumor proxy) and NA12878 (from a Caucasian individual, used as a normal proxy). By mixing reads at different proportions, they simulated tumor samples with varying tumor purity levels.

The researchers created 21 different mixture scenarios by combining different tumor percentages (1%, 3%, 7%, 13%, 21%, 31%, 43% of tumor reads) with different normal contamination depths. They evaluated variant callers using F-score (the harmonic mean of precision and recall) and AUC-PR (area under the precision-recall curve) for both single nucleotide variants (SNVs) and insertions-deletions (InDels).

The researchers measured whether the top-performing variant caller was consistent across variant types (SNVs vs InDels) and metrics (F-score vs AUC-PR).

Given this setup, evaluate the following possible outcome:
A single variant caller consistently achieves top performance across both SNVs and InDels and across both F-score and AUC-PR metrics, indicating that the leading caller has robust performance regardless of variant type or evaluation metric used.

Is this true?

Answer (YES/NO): YES